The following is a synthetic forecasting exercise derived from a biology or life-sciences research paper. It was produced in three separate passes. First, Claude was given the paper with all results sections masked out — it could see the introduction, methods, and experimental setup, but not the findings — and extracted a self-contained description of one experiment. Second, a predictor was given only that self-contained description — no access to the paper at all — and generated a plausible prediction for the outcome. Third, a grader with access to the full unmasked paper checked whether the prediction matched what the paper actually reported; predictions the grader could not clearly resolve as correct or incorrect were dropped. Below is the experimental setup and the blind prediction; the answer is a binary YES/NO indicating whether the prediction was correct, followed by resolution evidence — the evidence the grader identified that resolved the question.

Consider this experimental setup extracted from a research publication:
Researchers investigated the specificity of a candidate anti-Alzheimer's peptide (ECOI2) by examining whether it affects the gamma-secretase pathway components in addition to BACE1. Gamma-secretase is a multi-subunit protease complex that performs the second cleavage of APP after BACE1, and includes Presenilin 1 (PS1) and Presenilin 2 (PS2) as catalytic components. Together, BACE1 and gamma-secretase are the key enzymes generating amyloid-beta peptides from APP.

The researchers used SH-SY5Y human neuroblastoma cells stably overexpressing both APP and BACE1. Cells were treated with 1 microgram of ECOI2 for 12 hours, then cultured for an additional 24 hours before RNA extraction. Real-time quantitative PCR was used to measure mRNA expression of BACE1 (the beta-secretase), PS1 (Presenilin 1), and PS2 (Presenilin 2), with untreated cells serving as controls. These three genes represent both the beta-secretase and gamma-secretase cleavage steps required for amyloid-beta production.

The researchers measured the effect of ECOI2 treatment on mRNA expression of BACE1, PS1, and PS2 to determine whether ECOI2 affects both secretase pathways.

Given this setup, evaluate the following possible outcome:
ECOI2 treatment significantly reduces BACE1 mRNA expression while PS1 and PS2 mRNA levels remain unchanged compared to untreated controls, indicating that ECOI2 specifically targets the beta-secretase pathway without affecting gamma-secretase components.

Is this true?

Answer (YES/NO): NO